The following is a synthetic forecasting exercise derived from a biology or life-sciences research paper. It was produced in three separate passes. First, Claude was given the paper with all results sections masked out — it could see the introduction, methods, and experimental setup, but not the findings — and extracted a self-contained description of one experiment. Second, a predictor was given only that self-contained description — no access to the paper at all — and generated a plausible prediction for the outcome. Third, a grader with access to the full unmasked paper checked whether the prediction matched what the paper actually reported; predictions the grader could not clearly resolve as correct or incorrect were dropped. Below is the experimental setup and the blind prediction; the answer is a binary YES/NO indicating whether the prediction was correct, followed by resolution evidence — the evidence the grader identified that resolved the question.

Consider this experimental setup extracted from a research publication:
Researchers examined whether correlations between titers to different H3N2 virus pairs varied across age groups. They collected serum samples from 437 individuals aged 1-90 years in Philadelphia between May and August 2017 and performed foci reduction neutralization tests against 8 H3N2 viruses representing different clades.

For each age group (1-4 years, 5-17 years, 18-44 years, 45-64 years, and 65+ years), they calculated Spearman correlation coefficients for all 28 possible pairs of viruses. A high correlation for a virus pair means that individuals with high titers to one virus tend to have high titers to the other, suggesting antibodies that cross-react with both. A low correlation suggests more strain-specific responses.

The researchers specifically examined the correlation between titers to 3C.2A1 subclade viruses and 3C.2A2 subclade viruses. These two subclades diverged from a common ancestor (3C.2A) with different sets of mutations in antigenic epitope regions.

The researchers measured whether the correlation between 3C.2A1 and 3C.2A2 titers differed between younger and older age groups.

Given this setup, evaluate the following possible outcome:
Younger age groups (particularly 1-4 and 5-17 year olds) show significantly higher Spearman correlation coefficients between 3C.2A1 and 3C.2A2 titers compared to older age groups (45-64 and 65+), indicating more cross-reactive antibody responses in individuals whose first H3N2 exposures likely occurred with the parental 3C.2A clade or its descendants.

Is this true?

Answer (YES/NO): YES